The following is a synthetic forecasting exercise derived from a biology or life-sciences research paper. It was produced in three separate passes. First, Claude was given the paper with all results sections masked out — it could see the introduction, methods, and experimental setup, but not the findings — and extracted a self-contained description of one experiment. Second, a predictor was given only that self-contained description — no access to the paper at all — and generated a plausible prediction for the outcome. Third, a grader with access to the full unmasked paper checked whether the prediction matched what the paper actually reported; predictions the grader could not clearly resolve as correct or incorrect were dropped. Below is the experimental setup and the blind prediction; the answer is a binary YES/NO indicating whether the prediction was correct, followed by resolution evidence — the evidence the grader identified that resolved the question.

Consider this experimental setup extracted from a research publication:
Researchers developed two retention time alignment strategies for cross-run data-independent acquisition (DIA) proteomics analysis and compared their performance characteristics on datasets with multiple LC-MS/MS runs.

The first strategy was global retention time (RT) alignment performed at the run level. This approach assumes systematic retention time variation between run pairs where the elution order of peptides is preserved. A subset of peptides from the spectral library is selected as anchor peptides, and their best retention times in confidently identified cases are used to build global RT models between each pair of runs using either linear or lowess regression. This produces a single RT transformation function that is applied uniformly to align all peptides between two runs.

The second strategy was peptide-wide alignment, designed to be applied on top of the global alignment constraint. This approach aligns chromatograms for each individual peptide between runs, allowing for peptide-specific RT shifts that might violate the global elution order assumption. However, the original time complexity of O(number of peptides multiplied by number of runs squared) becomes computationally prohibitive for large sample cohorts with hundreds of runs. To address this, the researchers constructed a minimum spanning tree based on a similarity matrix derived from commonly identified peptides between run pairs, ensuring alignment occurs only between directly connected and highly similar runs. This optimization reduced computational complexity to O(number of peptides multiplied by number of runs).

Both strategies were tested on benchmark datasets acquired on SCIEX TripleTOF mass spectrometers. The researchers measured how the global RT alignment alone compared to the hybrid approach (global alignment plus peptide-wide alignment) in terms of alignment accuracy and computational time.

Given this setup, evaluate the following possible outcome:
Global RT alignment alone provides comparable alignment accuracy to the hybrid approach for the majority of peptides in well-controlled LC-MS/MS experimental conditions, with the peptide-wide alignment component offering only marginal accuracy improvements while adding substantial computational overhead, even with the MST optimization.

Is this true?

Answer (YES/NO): NO